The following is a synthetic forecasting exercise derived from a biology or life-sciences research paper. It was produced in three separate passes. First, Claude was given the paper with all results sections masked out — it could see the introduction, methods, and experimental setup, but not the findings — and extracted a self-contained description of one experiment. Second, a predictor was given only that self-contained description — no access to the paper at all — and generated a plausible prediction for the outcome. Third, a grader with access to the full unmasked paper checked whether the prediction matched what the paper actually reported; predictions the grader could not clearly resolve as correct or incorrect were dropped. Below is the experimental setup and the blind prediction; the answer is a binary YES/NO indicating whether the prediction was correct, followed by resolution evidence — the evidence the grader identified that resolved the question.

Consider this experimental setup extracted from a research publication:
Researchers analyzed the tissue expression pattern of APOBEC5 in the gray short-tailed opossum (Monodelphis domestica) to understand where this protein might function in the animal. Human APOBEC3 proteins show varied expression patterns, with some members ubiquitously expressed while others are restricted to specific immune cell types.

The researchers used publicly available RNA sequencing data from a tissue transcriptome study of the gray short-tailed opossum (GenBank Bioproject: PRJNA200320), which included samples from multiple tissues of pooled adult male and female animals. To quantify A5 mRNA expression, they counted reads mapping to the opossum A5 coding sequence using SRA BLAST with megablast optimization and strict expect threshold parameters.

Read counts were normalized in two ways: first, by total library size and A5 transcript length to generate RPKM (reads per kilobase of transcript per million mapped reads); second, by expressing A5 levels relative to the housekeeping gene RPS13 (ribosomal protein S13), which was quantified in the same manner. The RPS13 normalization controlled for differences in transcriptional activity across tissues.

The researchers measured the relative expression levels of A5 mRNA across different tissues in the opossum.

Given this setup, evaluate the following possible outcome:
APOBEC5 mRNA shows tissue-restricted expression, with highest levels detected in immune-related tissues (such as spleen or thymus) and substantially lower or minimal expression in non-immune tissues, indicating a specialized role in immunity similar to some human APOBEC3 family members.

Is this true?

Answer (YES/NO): NO